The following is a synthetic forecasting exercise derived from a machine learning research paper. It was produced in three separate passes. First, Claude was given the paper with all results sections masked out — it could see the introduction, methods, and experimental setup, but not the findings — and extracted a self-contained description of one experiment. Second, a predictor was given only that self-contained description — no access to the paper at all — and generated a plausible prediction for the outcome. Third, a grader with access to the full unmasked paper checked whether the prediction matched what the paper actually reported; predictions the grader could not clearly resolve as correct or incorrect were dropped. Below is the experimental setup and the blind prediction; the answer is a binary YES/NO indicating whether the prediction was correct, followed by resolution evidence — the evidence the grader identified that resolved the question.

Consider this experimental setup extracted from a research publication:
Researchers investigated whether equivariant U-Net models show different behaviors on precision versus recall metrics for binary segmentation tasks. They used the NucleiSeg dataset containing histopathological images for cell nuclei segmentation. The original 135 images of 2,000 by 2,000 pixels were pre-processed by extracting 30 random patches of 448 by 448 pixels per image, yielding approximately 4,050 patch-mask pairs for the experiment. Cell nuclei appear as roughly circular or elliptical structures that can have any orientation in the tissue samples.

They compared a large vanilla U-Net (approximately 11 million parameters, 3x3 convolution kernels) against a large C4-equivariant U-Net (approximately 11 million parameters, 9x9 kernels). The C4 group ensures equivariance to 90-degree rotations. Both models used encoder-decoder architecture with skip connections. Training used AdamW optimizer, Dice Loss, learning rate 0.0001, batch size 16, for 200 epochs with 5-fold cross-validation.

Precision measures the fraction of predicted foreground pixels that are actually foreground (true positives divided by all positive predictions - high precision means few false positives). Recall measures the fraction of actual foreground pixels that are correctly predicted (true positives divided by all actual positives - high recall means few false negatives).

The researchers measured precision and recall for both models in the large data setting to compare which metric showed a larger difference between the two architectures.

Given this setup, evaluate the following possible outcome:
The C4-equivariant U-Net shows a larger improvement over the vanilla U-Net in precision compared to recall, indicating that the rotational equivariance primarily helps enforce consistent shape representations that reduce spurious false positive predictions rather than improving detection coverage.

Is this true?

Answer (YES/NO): NO